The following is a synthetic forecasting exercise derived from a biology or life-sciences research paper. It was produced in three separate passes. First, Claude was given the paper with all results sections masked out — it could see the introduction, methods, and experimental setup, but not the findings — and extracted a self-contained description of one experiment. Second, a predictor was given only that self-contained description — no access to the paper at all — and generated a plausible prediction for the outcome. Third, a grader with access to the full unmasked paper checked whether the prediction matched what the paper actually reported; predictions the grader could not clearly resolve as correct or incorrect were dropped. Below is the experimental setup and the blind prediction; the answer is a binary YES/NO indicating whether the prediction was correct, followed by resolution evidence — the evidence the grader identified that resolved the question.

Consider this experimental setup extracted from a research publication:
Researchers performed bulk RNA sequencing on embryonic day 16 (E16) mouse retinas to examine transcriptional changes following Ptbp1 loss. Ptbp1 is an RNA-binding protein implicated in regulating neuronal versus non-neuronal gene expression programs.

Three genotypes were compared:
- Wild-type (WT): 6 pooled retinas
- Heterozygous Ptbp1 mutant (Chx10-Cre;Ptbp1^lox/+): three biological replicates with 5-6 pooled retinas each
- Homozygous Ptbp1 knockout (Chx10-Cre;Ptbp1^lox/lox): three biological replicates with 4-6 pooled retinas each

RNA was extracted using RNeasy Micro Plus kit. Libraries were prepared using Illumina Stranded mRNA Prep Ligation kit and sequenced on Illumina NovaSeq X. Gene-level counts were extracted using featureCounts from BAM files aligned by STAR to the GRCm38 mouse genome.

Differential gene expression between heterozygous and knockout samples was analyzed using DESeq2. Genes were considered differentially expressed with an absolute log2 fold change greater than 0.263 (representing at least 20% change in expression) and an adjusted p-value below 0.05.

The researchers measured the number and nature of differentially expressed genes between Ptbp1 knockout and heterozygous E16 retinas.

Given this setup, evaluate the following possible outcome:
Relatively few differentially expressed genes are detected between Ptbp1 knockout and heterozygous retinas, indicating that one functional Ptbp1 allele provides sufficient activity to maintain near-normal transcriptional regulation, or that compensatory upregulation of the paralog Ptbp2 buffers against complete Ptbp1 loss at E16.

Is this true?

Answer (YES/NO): NO